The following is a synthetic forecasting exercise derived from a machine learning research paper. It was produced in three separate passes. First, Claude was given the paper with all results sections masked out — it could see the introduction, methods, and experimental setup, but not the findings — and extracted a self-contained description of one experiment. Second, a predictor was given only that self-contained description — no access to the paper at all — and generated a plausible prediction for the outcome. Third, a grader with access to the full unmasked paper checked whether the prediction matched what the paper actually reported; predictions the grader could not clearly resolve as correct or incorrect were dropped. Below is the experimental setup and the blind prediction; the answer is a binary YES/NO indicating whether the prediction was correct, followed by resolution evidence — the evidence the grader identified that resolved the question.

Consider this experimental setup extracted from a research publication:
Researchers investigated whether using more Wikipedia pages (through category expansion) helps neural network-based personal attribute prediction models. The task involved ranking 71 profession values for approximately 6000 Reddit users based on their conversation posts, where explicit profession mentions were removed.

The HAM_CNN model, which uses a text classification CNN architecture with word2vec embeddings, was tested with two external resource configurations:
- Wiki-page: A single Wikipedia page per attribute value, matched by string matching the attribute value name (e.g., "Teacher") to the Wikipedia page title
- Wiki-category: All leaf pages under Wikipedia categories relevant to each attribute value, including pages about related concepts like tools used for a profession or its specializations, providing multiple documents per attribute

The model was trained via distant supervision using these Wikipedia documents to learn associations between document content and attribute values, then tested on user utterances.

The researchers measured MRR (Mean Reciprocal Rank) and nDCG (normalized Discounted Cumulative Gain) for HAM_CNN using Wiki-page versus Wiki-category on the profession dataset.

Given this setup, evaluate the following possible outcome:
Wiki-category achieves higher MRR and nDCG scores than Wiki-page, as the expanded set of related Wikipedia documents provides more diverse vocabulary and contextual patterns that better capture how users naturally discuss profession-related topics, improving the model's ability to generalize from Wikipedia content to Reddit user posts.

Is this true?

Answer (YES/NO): YES